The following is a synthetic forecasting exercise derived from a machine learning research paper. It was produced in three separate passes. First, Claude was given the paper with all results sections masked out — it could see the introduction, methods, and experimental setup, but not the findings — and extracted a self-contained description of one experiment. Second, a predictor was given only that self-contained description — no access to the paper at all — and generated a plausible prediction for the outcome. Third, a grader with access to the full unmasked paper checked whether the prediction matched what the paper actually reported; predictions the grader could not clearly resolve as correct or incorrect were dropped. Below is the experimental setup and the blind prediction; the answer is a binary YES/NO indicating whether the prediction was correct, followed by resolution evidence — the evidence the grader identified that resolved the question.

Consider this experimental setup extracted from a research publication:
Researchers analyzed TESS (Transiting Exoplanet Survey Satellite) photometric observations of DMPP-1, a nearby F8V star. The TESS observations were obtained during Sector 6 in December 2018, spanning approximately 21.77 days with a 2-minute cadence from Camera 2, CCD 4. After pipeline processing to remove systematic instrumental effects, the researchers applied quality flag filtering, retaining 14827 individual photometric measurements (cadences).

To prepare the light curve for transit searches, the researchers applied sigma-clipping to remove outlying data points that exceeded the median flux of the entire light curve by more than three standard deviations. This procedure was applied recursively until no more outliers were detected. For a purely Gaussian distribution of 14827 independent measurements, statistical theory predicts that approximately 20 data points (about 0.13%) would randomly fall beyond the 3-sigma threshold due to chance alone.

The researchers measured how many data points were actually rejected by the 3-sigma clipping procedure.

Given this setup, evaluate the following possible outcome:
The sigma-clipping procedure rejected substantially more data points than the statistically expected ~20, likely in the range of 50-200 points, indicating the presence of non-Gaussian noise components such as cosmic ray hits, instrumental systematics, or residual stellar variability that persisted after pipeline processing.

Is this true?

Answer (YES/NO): YES